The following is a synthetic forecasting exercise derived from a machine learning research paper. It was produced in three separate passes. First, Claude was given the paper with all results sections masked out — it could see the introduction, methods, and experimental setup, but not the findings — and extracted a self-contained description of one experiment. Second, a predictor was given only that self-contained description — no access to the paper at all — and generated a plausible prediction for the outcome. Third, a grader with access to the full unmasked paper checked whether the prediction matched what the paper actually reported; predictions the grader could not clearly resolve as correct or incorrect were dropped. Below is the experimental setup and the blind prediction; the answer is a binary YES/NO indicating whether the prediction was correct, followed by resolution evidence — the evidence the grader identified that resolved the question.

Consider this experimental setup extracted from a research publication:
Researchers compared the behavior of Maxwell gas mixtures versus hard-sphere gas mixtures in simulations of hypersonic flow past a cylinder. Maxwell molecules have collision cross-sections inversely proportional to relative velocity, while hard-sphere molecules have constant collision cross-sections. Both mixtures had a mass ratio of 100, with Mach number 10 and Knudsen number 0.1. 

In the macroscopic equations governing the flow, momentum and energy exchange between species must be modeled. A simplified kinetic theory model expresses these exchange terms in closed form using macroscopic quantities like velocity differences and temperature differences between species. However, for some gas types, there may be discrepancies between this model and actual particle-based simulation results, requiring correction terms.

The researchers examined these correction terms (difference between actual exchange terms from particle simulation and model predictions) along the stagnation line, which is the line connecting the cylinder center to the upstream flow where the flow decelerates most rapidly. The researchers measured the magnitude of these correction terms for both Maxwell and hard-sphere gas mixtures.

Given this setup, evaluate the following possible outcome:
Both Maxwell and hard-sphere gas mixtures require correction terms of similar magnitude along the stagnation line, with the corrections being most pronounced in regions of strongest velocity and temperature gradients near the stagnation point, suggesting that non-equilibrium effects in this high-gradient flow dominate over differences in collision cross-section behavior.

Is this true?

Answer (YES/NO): NO